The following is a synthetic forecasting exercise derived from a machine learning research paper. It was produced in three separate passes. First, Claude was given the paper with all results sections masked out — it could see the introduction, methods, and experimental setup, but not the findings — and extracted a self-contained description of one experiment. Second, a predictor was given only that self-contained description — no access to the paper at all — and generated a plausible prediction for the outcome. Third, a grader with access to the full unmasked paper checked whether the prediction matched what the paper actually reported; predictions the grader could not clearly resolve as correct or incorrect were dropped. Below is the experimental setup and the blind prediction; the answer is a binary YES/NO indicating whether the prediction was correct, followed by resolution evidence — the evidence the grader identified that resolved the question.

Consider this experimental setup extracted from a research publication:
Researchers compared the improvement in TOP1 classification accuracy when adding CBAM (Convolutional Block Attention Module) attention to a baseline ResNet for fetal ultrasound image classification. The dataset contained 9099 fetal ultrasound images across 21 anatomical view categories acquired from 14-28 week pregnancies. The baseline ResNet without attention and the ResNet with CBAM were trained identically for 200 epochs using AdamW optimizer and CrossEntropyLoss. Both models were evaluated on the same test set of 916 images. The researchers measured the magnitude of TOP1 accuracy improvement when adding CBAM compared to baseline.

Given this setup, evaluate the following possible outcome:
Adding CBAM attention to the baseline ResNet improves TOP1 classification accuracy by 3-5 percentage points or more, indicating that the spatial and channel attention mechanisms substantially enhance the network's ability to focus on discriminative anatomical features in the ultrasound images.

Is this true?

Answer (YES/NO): NO